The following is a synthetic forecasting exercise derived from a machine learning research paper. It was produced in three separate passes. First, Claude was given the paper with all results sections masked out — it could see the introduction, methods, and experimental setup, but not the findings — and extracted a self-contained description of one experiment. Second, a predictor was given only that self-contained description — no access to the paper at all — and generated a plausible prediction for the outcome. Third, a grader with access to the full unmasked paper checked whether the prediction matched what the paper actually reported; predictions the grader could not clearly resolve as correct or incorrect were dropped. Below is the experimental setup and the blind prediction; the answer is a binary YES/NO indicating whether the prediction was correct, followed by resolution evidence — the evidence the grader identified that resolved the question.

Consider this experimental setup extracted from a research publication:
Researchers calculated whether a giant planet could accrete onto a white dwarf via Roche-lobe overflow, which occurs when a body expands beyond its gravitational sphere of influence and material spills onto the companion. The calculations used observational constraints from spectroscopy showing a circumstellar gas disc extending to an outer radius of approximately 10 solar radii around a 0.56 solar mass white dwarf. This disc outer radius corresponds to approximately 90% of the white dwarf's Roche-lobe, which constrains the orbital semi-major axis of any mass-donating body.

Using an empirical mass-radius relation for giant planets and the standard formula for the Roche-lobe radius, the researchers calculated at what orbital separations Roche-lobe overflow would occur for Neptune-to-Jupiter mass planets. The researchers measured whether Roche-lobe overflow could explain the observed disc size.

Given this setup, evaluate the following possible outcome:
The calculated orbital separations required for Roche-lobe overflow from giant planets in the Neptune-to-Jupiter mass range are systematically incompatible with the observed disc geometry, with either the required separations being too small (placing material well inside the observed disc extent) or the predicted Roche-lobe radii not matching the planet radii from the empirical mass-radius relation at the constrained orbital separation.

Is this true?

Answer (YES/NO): YES